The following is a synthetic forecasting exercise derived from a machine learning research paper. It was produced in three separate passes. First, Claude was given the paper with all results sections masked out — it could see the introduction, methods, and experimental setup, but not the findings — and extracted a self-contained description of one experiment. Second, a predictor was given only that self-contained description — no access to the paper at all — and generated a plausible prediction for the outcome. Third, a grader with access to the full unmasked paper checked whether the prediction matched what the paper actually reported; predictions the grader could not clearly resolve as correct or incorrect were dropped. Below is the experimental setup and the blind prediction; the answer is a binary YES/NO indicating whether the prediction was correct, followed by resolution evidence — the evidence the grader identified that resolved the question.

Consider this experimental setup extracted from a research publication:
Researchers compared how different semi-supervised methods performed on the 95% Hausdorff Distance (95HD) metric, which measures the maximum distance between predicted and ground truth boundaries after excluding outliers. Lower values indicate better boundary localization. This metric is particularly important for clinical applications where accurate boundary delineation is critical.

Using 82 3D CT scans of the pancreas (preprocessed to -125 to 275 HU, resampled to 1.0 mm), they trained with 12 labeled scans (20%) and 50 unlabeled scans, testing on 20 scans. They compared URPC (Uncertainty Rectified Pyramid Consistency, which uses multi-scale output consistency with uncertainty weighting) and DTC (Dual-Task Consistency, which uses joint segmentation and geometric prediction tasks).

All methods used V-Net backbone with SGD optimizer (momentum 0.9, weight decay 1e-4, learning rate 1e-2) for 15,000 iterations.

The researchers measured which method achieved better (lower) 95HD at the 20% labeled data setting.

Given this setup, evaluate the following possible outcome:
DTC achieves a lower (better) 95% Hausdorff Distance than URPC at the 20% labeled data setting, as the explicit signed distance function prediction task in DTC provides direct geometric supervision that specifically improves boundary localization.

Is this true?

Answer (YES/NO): YES